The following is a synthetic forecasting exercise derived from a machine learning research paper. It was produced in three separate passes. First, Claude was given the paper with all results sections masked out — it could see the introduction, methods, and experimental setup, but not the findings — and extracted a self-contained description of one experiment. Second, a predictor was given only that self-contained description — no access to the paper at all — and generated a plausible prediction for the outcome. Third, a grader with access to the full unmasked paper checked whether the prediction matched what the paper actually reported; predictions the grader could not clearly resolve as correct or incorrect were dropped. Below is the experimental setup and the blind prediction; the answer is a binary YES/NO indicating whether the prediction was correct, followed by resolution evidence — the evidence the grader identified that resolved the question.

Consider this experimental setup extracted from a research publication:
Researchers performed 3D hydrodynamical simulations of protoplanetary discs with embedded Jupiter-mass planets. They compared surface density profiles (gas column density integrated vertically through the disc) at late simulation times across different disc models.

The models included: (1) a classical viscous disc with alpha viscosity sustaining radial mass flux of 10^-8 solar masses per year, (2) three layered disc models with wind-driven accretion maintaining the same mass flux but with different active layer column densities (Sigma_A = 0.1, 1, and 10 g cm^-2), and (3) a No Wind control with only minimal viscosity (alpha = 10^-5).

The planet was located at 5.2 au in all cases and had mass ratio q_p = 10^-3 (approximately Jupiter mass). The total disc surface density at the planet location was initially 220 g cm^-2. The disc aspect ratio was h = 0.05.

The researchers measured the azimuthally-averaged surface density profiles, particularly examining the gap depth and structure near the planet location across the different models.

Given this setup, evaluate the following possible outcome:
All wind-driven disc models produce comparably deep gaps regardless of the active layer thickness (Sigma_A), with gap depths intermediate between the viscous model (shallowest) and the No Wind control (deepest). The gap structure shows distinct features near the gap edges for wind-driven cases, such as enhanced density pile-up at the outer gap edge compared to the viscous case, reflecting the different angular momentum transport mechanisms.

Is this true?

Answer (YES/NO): NO